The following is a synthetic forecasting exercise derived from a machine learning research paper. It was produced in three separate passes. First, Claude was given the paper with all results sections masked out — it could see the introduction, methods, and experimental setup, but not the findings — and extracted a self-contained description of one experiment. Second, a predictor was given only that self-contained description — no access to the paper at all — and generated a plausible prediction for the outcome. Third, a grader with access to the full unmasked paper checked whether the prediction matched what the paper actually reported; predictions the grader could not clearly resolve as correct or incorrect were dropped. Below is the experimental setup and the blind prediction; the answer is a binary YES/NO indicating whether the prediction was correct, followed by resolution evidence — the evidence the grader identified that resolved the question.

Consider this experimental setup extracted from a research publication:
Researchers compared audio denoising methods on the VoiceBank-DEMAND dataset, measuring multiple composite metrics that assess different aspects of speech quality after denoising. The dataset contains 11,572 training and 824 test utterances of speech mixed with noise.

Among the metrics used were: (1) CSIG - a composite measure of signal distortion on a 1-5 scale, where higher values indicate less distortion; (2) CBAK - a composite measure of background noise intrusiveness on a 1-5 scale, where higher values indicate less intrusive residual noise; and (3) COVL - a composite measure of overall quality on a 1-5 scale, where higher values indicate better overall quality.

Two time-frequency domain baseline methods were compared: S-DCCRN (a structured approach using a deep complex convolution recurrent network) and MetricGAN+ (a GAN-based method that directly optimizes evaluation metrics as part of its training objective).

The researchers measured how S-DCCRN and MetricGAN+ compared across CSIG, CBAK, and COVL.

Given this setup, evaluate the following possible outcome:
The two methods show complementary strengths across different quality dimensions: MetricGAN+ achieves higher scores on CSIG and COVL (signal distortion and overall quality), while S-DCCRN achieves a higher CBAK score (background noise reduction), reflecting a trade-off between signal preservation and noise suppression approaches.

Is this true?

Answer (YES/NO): NO